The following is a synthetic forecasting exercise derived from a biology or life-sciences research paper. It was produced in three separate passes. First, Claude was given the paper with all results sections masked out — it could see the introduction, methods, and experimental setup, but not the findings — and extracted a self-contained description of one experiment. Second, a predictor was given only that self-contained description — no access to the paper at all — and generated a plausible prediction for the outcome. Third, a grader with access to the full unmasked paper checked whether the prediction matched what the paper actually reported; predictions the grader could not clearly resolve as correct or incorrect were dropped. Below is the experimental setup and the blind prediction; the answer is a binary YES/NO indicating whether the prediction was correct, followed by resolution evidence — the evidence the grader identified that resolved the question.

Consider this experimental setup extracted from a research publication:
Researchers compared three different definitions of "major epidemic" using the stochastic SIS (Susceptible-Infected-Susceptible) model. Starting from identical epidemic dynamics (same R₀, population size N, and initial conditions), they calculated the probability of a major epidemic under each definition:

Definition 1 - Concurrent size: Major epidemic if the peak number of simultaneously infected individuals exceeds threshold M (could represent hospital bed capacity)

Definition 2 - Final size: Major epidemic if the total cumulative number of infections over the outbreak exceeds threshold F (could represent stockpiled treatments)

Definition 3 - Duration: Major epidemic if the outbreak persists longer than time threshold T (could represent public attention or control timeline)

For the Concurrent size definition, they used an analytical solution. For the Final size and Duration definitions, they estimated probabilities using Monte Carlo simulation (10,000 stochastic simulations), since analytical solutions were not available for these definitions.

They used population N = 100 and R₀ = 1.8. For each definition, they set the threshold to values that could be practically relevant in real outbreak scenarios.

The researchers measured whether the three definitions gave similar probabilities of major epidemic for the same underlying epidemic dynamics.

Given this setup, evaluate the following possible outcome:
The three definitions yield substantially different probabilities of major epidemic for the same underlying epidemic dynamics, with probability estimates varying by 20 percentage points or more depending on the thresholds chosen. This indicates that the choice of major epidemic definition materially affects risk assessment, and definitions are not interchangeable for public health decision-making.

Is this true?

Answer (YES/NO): YES